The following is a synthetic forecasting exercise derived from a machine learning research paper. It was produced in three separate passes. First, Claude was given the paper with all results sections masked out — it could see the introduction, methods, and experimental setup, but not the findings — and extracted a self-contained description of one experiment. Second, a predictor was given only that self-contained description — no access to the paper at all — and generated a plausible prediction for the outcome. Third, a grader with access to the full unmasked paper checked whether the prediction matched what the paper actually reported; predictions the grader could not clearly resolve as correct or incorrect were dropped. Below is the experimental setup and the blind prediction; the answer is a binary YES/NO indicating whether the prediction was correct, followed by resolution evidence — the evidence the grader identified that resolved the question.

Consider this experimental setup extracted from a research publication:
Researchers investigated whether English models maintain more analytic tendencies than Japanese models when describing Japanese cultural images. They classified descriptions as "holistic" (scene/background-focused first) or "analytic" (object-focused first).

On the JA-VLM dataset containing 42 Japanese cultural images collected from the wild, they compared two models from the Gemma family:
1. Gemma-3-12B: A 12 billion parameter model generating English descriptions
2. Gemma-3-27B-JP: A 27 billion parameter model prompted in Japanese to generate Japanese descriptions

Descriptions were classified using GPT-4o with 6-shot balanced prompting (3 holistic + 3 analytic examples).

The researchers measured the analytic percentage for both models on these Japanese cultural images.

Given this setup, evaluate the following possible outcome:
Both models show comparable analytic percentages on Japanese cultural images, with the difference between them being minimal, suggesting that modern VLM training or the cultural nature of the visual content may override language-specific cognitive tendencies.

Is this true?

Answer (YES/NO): NO